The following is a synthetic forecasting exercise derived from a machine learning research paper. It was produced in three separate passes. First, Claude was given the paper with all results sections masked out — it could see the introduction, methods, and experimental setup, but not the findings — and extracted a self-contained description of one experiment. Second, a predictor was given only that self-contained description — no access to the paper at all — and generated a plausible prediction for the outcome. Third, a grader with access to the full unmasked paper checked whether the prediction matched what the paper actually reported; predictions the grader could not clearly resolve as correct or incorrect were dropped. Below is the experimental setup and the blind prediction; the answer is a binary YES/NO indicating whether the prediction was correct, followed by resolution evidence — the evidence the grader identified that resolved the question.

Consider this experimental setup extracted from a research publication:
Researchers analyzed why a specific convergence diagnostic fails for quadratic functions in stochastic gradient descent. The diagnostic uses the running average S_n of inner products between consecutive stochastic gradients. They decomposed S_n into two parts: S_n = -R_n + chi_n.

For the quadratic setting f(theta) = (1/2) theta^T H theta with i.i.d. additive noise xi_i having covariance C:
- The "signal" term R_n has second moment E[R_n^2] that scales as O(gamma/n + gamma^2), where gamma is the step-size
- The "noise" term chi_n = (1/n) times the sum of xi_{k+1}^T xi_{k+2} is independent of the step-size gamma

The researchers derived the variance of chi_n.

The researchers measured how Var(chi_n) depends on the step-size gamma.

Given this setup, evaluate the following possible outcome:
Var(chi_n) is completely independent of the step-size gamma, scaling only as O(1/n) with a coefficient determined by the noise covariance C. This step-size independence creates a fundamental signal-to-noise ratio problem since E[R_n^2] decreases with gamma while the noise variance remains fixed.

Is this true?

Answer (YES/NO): YES